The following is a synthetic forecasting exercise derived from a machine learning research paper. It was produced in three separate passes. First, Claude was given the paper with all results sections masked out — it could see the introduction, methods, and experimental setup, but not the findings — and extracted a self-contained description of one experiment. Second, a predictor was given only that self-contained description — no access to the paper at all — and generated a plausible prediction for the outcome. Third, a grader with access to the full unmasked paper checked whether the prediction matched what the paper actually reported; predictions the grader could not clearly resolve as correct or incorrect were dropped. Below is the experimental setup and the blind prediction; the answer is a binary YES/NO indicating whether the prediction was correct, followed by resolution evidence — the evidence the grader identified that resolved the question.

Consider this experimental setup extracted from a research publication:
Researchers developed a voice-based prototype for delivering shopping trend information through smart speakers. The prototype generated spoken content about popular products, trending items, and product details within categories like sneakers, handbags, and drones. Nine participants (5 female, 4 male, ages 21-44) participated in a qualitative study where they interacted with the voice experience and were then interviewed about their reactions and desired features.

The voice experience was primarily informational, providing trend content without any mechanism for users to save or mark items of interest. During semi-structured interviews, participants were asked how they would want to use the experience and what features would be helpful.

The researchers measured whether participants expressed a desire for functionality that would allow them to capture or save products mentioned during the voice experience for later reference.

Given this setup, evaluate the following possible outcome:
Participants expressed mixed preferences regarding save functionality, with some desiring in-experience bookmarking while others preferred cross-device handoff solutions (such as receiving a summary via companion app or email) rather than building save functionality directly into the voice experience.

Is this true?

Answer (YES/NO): NO